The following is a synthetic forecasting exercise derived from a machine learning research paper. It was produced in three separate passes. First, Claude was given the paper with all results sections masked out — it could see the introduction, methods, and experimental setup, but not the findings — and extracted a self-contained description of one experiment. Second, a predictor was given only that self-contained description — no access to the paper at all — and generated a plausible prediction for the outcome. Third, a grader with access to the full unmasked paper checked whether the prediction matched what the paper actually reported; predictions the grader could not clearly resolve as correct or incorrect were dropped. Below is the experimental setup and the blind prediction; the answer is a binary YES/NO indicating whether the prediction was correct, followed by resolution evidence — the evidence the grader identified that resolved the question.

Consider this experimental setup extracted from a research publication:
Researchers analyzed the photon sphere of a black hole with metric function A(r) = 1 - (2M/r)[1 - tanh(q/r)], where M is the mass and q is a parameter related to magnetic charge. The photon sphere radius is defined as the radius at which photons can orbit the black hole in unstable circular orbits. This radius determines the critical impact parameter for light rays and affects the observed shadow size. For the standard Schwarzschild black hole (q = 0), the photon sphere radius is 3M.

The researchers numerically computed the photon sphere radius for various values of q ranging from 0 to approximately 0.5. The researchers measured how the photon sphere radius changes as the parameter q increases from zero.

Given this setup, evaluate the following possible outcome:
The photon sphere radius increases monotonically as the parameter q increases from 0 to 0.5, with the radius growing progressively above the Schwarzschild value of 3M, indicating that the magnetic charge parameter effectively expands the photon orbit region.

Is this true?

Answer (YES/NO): NO